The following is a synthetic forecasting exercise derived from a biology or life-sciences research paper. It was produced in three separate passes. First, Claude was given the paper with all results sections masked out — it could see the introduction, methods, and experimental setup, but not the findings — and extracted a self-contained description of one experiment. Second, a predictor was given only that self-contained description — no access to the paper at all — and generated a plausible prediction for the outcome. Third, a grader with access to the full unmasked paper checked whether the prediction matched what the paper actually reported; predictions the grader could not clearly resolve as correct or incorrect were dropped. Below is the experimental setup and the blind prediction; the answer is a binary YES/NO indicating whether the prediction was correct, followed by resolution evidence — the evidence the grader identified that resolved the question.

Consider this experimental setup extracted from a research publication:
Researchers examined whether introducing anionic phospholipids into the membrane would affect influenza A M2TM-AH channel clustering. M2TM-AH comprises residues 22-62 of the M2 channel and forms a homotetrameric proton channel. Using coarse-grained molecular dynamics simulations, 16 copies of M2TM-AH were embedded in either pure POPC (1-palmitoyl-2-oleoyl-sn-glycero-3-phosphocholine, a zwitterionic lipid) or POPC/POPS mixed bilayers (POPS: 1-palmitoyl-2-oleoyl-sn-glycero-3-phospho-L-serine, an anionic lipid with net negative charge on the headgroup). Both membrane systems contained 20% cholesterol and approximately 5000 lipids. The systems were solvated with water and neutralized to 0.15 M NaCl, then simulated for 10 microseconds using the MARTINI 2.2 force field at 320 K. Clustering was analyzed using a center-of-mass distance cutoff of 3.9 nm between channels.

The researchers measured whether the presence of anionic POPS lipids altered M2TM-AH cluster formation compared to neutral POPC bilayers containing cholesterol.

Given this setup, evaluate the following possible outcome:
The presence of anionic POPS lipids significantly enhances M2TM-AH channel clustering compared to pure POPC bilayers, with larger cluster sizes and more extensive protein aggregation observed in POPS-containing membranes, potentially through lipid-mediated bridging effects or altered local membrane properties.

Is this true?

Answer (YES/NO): NO